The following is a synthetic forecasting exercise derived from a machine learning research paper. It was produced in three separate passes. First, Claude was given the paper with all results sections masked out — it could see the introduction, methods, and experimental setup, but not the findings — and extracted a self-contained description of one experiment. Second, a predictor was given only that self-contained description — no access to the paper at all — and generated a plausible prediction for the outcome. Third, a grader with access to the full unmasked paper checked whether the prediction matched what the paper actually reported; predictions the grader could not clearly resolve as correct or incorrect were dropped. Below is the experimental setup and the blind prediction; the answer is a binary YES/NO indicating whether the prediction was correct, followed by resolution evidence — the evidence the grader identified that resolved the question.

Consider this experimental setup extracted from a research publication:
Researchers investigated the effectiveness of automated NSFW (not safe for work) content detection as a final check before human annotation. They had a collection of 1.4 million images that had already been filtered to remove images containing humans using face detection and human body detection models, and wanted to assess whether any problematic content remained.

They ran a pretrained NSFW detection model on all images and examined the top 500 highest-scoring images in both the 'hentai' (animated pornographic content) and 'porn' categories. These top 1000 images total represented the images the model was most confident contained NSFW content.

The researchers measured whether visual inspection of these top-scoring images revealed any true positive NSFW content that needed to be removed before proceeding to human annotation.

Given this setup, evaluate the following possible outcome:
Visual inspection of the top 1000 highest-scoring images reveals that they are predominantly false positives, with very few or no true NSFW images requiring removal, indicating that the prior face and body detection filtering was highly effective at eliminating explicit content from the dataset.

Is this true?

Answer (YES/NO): YES